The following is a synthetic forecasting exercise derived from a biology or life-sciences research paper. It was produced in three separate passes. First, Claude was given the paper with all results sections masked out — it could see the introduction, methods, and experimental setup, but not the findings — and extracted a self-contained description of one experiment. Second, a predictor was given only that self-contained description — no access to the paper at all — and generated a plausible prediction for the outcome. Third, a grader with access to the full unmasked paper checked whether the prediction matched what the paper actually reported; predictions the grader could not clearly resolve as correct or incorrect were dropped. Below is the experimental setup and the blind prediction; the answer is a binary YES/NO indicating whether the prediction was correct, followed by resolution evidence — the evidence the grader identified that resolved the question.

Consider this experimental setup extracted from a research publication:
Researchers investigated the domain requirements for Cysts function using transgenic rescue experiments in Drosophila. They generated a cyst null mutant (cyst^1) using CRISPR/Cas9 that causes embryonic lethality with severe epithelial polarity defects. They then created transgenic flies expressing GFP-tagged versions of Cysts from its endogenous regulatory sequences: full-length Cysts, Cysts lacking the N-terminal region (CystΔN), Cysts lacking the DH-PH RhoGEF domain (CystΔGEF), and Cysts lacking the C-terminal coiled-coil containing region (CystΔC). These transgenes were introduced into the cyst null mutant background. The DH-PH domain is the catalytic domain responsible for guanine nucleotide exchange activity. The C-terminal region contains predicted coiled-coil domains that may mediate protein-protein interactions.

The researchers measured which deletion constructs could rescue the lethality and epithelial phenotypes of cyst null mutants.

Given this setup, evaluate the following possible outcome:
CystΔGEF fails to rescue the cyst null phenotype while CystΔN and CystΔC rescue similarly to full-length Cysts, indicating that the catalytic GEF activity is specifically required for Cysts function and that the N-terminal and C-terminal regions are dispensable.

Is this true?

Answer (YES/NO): NO